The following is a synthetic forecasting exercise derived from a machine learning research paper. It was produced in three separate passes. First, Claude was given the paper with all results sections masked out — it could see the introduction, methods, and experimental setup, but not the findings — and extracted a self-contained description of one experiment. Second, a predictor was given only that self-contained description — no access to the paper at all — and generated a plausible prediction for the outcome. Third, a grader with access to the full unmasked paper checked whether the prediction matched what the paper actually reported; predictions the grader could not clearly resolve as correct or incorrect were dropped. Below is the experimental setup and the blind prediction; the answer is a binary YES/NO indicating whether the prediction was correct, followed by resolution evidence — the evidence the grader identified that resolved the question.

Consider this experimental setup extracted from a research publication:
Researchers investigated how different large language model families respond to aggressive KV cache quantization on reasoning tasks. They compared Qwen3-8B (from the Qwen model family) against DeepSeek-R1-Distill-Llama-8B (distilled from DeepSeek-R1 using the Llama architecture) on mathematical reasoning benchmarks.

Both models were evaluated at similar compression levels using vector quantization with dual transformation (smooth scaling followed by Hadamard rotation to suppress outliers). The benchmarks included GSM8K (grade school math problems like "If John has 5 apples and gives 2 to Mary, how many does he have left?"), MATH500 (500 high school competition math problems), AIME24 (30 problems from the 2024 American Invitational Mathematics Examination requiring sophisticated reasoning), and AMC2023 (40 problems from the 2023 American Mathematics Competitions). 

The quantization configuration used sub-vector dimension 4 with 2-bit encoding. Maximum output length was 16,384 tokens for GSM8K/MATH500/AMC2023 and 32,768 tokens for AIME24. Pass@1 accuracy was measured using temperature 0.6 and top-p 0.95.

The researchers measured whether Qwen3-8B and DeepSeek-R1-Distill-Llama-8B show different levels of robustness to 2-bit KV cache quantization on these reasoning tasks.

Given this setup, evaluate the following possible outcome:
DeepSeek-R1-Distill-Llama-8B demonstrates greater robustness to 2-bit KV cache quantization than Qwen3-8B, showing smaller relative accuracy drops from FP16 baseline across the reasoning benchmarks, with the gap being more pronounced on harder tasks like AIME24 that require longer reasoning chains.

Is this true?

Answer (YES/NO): NO